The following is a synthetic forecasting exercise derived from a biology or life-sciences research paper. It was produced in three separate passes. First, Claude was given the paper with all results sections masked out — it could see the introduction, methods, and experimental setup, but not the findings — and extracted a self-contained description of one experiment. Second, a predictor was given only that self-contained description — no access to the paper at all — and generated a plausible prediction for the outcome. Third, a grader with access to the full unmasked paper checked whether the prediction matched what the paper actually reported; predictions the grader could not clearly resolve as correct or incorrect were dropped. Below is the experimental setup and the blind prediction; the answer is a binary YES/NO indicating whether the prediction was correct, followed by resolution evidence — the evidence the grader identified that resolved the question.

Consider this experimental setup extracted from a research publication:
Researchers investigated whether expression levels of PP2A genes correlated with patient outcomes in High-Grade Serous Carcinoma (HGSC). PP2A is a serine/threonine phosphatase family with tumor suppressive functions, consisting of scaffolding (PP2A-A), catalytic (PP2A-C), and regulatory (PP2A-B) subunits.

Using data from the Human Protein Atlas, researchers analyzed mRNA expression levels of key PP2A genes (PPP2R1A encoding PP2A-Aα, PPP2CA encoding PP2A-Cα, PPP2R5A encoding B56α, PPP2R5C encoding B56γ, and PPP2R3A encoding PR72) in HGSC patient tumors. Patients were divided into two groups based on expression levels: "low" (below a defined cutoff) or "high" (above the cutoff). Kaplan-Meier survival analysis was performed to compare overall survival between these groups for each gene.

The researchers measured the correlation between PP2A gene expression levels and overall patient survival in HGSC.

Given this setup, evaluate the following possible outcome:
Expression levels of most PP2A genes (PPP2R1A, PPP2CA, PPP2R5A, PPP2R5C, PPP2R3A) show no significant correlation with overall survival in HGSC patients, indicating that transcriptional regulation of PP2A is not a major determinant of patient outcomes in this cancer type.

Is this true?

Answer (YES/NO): NO